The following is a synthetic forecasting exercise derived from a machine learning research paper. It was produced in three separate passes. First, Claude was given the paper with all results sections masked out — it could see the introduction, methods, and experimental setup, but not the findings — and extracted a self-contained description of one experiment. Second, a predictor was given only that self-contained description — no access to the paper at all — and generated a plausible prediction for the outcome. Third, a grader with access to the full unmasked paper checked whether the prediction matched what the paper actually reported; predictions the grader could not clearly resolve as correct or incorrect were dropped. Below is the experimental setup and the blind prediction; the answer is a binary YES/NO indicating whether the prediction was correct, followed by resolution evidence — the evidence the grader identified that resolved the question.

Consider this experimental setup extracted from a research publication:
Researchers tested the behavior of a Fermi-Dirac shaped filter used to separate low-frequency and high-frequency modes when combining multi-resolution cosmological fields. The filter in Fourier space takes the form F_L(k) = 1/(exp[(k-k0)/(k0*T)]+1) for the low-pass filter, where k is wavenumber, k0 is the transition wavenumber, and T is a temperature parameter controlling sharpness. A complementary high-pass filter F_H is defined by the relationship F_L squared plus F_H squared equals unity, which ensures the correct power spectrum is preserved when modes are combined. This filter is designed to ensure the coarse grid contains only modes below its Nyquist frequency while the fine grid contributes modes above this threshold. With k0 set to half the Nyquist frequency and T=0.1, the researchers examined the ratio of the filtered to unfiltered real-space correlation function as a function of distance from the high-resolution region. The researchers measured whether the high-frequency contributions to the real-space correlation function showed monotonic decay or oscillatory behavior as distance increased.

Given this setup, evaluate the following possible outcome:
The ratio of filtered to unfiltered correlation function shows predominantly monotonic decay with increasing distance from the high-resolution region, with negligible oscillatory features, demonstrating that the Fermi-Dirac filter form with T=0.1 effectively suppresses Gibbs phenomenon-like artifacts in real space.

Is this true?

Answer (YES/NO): NO